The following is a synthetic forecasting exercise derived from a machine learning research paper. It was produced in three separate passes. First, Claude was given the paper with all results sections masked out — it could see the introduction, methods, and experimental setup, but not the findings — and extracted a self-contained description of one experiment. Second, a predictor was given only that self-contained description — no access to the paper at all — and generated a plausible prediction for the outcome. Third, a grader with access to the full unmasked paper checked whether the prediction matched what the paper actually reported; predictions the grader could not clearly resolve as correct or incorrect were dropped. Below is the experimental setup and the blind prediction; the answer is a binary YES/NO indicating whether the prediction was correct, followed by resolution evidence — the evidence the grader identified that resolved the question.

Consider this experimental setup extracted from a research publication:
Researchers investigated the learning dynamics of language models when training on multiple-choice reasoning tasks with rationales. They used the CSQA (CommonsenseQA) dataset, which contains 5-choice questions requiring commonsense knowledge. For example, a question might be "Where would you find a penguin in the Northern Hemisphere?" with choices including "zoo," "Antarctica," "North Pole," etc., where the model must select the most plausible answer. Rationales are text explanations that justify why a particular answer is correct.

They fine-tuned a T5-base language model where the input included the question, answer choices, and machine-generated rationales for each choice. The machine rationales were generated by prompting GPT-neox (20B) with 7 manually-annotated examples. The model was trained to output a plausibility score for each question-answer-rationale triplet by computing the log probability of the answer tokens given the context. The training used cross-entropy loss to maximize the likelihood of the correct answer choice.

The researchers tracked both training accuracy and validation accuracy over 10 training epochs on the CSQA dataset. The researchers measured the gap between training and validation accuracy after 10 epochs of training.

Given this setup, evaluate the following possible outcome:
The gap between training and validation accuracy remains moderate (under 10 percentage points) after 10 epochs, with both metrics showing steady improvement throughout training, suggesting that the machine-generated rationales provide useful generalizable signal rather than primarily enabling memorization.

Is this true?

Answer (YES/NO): NO